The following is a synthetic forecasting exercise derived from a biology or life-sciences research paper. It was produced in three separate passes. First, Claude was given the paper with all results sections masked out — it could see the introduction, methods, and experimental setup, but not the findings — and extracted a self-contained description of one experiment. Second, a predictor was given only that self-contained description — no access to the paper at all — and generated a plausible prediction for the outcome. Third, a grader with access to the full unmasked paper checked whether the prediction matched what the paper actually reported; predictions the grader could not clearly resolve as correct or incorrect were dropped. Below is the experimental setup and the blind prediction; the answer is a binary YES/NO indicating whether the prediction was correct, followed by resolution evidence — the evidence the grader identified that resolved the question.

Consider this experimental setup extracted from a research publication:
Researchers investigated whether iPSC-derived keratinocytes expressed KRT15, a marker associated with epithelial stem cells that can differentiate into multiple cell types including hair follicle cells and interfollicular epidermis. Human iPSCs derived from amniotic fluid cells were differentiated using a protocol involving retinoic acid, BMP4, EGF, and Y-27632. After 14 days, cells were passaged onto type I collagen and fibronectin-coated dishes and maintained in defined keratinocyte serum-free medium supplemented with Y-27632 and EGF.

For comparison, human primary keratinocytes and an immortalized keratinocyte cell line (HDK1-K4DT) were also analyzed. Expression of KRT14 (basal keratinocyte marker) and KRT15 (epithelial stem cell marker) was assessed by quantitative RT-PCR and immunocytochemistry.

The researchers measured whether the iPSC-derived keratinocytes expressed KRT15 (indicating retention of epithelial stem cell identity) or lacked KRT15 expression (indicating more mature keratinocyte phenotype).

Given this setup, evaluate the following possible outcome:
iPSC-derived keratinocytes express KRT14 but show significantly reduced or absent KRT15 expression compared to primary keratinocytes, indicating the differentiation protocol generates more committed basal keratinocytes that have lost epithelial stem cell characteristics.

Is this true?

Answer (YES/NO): YES